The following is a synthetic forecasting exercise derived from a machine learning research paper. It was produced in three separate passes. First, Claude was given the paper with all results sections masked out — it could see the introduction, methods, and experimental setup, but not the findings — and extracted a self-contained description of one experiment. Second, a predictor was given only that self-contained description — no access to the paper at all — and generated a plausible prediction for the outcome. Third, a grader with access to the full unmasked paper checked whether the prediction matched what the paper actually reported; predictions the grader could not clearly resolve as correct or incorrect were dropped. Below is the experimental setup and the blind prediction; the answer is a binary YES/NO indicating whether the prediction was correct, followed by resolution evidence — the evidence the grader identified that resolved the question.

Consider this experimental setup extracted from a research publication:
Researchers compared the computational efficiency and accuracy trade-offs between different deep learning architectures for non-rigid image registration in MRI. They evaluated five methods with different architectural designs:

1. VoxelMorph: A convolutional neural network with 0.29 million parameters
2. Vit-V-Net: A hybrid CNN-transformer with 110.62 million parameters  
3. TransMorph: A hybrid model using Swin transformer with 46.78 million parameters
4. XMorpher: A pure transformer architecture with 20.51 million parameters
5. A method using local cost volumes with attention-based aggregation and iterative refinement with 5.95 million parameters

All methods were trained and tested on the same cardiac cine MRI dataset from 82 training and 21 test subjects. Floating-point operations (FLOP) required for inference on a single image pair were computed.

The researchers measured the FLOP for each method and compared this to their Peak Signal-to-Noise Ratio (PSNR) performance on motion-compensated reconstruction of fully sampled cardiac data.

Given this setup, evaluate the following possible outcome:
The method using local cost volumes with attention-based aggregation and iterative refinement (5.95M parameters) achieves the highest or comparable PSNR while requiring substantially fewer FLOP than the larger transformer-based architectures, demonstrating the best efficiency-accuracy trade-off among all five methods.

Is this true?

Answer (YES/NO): YES